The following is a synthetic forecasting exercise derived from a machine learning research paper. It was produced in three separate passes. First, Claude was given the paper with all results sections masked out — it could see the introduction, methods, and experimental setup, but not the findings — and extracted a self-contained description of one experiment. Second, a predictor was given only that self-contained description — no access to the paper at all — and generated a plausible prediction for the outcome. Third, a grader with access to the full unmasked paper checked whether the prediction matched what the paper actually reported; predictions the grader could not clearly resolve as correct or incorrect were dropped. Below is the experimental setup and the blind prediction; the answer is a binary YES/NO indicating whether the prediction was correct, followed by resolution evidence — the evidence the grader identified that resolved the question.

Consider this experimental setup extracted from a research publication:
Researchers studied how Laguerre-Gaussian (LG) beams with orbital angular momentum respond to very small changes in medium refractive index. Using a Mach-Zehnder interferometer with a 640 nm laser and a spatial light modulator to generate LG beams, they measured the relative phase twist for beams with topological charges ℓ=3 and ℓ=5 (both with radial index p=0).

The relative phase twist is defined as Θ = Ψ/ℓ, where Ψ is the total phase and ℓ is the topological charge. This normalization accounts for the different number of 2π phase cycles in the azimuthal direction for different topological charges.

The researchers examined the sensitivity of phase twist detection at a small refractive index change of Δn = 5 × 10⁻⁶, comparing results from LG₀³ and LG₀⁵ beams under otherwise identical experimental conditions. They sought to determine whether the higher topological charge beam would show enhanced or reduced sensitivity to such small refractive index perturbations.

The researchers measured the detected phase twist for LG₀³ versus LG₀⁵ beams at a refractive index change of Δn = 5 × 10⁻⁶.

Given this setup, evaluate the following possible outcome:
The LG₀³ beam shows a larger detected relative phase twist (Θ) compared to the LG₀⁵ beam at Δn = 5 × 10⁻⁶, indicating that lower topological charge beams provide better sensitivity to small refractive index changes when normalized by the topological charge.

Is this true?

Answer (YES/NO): YES